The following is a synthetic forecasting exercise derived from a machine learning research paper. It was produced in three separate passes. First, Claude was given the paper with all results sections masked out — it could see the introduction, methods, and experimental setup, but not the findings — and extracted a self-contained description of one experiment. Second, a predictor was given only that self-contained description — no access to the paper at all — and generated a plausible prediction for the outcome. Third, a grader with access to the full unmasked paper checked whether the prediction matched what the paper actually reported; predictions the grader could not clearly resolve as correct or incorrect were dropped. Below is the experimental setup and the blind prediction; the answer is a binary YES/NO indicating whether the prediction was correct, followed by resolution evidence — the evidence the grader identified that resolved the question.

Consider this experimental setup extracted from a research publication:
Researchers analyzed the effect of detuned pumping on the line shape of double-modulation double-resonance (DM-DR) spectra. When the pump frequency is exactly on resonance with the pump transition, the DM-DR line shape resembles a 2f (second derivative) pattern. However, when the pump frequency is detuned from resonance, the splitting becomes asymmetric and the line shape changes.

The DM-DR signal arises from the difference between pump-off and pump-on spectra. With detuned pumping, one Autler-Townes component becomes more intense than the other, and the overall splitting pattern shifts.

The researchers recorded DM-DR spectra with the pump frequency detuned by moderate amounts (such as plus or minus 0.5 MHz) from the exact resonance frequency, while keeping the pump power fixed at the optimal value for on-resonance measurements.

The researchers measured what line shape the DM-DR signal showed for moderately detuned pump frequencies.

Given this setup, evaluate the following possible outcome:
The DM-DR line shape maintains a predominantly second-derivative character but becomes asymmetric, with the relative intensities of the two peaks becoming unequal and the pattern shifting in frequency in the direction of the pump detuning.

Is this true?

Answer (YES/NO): NO